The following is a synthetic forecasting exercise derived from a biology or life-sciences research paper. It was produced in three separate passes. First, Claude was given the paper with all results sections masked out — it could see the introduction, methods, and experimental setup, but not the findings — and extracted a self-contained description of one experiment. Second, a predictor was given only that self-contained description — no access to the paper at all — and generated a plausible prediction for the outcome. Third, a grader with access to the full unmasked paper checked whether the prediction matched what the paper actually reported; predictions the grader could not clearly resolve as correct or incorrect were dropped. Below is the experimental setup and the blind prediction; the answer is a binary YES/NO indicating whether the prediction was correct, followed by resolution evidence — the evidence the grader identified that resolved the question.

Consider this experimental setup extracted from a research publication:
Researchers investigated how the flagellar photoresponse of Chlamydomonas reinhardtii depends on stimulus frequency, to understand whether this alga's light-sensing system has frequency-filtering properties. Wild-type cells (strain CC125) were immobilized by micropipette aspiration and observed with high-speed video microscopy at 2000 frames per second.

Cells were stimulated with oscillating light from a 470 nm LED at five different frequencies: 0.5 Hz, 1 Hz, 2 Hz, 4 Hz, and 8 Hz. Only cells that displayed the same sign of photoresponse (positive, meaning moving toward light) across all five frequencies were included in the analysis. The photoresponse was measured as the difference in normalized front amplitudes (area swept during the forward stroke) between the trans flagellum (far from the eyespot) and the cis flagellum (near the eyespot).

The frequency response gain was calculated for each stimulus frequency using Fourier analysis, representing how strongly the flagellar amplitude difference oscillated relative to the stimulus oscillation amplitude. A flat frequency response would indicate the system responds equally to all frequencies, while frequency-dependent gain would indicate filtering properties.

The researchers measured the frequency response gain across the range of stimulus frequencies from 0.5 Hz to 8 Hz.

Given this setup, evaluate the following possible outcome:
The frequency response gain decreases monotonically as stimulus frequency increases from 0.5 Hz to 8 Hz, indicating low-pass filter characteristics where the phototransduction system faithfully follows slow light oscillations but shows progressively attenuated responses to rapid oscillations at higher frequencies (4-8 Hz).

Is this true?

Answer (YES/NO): NO